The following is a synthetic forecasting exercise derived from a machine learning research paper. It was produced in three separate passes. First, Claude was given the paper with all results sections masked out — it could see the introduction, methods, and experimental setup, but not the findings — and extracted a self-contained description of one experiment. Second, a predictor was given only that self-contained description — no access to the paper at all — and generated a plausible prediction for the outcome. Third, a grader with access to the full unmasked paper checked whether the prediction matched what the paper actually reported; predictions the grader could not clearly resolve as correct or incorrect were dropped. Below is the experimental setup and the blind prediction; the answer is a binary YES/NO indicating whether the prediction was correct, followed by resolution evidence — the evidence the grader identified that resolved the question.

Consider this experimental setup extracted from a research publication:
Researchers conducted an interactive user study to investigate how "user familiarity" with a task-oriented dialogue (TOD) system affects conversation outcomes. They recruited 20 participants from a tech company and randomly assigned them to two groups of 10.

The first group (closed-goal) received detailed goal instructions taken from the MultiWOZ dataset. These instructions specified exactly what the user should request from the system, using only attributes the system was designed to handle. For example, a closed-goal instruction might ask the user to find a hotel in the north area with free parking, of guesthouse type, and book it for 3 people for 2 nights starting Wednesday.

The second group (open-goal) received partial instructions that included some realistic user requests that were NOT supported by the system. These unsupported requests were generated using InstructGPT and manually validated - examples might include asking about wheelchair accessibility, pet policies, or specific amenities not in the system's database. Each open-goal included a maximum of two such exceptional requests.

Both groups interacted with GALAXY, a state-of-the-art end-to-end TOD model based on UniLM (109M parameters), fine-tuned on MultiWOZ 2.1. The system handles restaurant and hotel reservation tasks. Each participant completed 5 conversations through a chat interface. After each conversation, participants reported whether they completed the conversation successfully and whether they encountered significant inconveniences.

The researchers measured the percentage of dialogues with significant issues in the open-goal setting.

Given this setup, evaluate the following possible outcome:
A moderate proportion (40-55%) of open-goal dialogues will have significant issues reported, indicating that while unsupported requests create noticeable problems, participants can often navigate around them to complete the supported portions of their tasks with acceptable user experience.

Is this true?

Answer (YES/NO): NO